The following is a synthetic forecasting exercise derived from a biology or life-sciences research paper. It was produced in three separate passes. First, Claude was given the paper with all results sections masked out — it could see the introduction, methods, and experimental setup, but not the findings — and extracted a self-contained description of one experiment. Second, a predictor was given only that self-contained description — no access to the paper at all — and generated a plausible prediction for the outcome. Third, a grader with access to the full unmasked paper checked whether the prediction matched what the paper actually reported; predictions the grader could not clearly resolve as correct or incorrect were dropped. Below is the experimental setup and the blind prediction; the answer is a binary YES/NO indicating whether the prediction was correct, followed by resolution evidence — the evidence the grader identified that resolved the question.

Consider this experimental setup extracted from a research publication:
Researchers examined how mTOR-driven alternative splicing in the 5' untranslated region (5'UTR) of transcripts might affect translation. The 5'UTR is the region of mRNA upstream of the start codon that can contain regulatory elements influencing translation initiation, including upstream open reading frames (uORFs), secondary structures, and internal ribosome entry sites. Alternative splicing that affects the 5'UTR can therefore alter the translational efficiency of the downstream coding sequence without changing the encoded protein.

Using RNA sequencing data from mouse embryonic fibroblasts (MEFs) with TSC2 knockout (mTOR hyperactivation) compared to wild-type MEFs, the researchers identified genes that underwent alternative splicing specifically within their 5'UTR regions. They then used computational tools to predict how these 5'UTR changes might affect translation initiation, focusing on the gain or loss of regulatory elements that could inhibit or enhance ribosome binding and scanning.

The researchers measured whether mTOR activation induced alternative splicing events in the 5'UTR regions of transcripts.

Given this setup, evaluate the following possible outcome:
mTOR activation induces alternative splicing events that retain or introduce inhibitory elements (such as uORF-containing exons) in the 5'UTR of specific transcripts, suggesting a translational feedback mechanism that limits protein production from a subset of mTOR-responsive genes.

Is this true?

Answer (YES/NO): NO